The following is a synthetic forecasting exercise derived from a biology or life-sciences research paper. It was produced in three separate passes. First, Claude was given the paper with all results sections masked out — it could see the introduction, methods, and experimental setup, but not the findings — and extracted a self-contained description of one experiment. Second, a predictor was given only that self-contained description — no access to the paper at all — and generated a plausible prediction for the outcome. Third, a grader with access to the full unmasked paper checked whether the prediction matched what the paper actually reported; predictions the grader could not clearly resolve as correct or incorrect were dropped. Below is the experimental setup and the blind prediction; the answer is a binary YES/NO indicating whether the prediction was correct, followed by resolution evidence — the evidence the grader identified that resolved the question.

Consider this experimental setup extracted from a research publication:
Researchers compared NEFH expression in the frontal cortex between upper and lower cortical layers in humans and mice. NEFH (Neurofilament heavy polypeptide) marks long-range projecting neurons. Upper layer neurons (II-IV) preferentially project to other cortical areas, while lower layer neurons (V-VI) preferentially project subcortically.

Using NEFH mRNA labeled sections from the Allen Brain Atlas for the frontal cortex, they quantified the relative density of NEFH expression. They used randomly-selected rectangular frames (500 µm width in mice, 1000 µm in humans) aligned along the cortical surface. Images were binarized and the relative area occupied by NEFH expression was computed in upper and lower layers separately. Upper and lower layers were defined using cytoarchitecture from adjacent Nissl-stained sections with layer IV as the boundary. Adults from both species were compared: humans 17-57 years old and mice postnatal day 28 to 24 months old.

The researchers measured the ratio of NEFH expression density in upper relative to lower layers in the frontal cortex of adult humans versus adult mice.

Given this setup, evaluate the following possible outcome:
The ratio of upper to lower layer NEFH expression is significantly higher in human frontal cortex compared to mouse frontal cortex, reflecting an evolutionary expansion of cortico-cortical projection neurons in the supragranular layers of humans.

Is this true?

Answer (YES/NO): YES